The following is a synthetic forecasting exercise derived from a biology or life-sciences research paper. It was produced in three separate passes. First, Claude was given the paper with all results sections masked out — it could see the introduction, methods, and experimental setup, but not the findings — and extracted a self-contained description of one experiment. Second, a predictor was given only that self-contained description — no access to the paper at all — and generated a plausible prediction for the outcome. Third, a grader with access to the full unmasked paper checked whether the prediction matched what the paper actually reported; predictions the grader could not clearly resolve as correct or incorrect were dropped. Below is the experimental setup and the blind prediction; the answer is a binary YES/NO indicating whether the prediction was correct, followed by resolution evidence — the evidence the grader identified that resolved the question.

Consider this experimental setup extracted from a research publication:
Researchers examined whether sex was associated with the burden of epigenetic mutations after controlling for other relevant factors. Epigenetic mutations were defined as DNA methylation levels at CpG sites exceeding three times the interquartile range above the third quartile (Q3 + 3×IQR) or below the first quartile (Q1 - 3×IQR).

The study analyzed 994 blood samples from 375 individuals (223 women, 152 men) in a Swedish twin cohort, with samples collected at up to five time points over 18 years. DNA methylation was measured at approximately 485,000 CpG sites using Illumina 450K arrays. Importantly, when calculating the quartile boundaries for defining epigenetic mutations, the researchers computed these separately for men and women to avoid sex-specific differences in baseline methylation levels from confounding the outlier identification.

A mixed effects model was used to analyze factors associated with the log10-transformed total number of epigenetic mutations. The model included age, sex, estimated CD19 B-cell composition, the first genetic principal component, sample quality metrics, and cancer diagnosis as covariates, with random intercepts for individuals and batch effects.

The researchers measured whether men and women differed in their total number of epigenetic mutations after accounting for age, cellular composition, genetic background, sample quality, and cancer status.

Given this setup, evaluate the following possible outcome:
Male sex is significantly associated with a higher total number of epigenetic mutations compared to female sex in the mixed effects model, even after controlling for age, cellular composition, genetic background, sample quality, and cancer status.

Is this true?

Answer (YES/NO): NO